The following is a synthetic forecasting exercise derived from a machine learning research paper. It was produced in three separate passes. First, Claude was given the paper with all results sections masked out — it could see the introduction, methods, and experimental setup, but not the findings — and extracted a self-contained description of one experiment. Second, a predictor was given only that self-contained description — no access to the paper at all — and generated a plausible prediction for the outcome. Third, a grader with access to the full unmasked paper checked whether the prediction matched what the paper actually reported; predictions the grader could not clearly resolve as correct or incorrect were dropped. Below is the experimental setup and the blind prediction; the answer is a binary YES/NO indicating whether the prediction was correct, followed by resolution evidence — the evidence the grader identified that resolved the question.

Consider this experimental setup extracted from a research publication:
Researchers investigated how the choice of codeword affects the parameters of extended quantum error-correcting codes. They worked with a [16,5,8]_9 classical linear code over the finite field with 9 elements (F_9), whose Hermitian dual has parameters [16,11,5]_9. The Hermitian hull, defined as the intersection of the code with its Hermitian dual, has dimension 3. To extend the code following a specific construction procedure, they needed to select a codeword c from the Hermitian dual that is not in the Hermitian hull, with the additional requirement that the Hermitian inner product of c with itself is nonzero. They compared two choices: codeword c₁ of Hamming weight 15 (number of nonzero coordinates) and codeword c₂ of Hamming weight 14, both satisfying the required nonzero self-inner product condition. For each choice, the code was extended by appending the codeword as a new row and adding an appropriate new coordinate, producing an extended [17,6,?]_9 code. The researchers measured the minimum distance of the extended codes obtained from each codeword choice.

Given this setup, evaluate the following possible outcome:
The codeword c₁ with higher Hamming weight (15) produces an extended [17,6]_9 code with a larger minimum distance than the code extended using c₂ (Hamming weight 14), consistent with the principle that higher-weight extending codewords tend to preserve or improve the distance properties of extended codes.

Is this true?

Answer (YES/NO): YES